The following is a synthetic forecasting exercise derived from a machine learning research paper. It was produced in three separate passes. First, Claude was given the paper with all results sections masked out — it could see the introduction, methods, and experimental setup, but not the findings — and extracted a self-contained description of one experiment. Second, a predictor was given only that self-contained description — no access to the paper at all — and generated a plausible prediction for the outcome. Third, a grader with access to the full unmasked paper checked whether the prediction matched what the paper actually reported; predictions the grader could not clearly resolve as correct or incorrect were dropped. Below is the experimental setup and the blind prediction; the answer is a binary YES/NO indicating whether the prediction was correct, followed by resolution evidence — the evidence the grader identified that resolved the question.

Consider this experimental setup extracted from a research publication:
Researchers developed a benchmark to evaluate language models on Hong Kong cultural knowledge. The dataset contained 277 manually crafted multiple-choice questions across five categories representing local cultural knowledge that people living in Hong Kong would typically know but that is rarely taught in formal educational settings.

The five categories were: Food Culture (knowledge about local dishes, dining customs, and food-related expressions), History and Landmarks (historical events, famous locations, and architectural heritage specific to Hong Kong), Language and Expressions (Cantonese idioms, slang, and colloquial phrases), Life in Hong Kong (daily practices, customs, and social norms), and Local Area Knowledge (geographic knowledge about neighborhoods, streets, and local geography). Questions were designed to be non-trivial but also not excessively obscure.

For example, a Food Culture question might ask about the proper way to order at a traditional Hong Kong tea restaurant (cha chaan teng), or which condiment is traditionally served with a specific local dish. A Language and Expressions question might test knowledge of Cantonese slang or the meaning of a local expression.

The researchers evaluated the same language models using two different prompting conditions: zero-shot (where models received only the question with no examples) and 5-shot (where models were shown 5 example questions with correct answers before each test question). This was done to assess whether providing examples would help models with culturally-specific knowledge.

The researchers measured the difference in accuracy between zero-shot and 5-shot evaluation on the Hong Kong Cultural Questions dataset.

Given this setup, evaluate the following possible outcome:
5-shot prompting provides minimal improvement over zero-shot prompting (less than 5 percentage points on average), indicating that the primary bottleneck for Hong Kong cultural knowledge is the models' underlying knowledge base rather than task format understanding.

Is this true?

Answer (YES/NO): YES